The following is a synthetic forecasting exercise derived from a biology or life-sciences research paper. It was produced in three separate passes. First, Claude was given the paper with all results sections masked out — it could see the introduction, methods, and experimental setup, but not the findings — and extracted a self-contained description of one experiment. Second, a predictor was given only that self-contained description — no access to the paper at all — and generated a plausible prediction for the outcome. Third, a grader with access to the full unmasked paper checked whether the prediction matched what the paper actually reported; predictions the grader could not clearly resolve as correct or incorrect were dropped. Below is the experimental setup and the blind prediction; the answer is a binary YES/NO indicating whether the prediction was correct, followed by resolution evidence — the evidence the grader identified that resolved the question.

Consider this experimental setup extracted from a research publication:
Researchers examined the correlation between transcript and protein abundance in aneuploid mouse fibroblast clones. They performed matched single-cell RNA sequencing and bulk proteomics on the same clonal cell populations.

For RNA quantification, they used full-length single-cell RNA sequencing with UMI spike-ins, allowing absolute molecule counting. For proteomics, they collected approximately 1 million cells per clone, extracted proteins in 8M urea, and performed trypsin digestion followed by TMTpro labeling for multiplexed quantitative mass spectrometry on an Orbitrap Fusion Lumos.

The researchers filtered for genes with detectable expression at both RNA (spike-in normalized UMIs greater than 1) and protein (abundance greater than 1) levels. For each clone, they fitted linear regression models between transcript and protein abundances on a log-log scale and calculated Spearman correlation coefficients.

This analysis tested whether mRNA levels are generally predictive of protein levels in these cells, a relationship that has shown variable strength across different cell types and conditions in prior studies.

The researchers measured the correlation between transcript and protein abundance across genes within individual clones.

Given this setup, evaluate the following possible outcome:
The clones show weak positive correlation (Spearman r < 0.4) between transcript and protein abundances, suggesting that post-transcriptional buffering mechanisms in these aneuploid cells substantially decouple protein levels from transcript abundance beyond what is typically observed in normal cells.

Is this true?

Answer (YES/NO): NO